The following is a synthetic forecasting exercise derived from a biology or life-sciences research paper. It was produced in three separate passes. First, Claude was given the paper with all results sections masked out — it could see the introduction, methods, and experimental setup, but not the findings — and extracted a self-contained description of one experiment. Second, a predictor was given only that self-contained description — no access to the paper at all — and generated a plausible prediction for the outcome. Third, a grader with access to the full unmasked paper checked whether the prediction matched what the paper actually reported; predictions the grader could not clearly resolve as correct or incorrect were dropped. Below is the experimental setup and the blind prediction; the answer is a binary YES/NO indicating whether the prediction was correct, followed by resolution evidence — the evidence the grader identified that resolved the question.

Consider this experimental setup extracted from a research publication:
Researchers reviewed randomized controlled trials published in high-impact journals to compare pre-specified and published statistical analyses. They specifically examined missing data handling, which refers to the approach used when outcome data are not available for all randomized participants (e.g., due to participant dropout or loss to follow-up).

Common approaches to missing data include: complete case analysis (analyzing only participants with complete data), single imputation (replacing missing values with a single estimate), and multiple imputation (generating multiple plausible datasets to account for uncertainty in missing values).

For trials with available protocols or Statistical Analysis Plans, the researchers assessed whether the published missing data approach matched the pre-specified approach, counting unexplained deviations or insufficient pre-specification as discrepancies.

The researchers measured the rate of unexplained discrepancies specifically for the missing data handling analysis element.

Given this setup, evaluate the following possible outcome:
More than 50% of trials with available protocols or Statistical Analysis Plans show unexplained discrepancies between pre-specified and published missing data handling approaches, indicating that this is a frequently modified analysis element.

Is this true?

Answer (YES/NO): NO